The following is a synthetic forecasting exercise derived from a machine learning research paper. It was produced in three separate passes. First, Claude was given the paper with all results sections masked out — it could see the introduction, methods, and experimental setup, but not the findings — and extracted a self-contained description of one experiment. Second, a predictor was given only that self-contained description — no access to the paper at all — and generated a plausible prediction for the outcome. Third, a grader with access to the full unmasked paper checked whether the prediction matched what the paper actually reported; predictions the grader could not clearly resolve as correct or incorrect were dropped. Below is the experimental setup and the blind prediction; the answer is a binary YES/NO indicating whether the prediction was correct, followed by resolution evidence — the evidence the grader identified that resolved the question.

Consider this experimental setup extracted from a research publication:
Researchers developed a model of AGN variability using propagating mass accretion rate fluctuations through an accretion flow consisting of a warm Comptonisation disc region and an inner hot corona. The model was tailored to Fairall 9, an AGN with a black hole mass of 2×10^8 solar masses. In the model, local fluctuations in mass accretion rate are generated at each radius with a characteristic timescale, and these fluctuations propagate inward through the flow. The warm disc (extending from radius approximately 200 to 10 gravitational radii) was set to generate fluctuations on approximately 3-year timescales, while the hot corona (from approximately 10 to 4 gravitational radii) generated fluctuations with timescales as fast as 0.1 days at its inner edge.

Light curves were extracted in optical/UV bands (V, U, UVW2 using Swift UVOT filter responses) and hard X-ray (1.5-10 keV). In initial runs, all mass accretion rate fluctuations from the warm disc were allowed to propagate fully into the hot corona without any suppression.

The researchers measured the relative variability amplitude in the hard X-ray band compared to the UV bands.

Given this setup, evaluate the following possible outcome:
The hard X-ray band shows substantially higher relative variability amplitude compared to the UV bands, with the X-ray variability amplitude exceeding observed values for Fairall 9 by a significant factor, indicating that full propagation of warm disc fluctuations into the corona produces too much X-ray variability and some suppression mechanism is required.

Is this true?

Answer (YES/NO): YES